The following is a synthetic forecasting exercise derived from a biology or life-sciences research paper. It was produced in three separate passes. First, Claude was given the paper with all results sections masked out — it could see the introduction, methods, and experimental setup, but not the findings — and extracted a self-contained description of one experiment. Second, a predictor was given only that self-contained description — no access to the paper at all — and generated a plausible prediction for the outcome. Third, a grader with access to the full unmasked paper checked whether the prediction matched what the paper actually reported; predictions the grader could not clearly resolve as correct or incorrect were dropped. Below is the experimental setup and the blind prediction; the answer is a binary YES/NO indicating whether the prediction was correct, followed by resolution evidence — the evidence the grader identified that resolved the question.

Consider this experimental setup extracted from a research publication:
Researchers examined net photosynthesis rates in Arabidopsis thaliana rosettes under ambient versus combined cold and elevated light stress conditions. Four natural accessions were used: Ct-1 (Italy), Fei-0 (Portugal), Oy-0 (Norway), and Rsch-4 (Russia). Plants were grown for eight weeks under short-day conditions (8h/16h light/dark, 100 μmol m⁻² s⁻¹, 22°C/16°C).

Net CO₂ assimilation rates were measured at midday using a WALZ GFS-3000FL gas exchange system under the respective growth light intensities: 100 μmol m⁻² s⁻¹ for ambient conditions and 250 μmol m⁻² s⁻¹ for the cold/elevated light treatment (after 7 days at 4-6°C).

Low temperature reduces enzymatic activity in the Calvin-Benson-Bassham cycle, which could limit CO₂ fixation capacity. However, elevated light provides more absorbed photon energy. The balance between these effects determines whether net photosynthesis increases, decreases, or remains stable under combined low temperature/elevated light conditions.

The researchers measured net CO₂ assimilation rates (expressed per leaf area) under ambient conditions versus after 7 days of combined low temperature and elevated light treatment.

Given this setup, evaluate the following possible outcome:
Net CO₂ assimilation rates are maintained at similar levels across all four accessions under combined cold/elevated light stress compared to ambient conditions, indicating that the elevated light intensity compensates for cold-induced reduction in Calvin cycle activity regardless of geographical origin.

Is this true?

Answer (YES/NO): NO